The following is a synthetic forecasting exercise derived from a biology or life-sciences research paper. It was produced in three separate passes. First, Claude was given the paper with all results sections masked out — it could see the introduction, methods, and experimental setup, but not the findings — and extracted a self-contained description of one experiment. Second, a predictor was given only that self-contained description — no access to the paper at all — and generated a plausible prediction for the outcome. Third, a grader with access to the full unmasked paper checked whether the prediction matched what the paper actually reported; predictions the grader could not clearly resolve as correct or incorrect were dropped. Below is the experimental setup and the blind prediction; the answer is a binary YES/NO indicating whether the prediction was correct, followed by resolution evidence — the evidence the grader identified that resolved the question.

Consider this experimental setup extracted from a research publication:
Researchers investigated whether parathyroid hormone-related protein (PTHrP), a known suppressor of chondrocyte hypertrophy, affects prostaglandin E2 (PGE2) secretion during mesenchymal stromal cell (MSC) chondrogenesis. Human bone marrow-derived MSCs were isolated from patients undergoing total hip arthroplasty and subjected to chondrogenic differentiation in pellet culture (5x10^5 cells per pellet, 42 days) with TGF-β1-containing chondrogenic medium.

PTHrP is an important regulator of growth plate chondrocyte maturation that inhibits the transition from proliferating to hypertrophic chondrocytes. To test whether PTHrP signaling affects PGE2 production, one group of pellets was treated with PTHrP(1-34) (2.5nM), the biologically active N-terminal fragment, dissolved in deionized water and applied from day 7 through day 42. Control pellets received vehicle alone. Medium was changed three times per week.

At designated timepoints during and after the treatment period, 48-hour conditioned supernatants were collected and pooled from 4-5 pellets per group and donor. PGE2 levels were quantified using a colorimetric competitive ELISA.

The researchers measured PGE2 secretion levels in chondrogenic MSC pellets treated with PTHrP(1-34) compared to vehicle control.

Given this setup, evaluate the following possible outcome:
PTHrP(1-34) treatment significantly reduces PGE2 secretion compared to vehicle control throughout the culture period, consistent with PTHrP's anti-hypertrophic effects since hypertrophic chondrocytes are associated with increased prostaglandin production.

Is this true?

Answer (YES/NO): YES